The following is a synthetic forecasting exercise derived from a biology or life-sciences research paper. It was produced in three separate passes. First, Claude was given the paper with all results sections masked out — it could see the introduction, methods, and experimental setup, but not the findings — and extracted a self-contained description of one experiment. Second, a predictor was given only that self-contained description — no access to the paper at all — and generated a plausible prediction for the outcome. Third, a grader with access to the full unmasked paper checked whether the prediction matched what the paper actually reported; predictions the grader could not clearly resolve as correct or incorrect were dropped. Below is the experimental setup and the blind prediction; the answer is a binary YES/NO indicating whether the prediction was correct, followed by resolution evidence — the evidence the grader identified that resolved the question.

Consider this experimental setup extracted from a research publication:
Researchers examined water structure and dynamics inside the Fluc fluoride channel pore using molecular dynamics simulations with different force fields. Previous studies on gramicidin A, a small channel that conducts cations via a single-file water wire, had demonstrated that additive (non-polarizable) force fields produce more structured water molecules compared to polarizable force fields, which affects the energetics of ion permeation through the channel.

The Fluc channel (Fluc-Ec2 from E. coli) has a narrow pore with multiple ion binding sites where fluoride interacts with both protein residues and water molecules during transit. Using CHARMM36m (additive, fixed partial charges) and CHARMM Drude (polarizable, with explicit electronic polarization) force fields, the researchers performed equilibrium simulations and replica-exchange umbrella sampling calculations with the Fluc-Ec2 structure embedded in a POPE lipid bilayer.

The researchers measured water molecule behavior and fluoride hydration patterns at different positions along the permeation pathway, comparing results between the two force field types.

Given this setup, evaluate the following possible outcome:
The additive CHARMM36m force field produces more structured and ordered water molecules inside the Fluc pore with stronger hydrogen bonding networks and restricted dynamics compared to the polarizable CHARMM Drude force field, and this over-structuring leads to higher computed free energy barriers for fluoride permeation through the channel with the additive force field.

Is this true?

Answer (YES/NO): NO